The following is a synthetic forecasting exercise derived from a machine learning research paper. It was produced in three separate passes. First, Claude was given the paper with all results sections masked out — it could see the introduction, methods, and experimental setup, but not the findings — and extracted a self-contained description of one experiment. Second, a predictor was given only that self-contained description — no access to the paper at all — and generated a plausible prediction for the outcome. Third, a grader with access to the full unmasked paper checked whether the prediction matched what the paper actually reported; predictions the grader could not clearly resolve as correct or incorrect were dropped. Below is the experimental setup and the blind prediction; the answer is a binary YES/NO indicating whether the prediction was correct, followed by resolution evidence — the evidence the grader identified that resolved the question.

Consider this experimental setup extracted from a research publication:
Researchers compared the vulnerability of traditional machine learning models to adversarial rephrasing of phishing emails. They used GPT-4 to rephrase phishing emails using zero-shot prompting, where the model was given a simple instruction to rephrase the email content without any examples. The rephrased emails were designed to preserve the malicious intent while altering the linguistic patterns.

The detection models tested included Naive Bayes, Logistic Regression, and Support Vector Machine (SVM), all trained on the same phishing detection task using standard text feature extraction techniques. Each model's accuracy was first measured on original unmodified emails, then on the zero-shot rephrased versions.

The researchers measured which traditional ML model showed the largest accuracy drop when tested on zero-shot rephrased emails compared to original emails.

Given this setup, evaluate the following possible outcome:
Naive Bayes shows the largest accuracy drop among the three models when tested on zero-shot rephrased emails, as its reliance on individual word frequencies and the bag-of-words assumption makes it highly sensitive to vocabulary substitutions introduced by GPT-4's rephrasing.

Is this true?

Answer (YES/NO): NO